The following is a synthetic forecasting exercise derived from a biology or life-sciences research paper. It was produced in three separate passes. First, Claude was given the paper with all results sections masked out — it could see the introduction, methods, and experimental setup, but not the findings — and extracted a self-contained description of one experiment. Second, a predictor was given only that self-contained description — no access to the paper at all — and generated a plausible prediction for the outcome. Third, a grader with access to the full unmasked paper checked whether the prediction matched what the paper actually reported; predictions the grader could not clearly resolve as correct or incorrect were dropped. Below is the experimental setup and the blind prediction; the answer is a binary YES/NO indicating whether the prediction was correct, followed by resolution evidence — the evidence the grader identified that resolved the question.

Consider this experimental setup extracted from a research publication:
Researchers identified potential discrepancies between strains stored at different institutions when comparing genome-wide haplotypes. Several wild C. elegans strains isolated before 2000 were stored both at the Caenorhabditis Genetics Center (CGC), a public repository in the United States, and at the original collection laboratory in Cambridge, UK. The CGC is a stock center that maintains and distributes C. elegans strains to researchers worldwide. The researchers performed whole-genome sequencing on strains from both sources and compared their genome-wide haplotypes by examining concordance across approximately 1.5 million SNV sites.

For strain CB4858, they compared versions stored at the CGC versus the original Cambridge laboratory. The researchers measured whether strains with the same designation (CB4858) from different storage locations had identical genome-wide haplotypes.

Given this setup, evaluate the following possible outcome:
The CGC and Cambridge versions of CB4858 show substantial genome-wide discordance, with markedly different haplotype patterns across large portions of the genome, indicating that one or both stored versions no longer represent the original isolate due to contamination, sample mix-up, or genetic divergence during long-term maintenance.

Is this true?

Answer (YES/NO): YES